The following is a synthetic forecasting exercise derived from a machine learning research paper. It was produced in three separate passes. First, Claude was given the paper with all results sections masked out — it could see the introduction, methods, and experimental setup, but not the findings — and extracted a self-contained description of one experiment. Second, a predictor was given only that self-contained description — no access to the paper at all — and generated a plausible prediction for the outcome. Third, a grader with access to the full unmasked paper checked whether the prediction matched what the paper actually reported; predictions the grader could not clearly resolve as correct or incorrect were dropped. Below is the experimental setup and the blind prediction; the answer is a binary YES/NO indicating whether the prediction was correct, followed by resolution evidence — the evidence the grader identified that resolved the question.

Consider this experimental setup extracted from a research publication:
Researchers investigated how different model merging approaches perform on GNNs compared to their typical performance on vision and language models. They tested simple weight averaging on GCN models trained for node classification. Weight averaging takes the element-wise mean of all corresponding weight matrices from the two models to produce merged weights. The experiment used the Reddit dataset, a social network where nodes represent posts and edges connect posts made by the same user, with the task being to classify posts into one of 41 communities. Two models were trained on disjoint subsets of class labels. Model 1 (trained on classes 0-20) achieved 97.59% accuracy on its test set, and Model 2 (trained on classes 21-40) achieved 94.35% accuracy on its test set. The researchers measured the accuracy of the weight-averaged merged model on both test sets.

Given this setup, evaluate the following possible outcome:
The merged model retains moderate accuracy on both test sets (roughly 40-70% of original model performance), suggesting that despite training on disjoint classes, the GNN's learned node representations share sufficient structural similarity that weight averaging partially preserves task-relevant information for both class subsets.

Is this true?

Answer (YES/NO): NO